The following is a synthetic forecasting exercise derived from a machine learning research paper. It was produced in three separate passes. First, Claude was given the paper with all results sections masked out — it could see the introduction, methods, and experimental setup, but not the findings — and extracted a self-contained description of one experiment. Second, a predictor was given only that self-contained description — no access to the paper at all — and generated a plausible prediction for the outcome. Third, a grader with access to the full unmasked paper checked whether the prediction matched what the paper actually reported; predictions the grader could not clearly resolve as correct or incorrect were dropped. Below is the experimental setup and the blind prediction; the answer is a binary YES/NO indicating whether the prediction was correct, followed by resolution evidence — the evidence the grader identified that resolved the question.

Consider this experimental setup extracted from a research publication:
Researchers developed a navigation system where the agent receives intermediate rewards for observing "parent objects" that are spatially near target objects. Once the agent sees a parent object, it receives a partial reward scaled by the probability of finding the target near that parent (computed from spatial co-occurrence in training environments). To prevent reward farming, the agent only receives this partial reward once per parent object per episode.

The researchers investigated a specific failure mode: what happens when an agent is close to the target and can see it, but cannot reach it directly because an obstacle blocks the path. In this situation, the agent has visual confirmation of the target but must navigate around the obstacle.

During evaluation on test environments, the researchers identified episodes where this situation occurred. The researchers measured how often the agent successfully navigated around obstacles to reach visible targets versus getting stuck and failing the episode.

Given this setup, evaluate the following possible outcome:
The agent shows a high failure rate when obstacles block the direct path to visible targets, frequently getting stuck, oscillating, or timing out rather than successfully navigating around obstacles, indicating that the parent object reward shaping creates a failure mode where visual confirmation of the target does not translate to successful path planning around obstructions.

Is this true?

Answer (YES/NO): YES